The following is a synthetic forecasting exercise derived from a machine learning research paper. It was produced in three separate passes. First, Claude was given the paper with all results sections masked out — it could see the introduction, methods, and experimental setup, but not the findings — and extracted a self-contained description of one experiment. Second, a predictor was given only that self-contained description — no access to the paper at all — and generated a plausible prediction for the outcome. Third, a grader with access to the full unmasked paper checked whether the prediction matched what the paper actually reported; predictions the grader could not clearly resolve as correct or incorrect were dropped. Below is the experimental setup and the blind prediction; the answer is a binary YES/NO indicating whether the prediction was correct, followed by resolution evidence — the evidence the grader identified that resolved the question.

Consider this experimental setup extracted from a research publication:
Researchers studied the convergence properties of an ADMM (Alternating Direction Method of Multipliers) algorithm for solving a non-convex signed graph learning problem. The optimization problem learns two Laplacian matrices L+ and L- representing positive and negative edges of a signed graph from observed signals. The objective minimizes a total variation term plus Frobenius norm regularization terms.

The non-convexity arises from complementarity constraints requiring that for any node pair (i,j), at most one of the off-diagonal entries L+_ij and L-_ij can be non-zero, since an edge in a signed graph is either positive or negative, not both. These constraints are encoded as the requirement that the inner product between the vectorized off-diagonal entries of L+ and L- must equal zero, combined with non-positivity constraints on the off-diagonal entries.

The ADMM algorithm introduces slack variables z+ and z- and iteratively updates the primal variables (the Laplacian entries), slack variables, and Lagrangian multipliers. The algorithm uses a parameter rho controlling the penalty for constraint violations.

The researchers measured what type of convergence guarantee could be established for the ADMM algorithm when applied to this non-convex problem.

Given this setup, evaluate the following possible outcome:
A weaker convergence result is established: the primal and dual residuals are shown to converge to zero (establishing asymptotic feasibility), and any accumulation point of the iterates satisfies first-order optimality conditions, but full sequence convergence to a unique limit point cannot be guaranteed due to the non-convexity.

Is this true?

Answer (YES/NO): NO